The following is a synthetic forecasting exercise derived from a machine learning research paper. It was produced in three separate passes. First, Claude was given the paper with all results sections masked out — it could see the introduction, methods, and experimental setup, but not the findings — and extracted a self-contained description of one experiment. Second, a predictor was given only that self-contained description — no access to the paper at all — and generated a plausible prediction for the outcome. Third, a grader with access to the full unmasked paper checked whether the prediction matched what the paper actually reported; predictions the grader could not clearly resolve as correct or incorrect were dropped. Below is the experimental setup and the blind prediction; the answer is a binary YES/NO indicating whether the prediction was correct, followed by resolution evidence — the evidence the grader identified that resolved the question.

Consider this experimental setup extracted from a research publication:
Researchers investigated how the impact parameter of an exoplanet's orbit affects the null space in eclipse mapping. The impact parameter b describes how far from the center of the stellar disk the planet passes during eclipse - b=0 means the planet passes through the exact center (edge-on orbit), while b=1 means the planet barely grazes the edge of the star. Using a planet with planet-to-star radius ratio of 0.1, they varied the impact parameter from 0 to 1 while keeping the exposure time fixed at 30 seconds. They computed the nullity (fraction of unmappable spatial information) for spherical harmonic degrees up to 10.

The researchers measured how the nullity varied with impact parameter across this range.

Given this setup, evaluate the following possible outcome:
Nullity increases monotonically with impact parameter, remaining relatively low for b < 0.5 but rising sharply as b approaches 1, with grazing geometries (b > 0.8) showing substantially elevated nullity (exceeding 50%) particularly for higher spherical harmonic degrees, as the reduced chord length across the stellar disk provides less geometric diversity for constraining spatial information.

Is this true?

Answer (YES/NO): NO